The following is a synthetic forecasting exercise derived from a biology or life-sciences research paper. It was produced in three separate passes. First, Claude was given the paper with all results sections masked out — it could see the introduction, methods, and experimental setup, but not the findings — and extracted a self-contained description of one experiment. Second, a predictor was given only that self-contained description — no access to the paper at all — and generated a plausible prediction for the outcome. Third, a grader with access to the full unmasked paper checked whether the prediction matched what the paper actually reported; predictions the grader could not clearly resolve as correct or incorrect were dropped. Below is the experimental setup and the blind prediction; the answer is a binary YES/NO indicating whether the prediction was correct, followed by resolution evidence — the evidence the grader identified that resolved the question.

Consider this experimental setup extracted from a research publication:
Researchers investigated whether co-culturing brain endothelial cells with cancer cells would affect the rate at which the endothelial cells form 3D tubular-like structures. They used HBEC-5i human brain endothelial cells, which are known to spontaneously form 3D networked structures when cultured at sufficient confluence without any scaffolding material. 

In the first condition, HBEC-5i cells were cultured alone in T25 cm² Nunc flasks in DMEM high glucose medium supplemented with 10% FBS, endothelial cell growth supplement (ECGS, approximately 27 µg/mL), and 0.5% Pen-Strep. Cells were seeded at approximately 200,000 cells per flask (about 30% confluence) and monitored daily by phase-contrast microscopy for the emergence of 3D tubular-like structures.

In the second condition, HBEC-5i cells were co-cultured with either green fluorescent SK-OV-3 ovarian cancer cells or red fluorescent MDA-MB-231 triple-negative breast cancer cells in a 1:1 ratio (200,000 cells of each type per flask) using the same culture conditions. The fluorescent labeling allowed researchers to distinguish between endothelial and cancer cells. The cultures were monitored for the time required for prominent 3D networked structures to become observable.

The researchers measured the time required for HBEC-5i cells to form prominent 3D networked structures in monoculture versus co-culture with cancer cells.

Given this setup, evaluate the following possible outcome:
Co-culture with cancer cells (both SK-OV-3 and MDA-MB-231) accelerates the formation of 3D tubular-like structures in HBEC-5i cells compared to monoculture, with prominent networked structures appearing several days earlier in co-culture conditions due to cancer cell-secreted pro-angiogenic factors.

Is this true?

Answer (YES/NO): YES